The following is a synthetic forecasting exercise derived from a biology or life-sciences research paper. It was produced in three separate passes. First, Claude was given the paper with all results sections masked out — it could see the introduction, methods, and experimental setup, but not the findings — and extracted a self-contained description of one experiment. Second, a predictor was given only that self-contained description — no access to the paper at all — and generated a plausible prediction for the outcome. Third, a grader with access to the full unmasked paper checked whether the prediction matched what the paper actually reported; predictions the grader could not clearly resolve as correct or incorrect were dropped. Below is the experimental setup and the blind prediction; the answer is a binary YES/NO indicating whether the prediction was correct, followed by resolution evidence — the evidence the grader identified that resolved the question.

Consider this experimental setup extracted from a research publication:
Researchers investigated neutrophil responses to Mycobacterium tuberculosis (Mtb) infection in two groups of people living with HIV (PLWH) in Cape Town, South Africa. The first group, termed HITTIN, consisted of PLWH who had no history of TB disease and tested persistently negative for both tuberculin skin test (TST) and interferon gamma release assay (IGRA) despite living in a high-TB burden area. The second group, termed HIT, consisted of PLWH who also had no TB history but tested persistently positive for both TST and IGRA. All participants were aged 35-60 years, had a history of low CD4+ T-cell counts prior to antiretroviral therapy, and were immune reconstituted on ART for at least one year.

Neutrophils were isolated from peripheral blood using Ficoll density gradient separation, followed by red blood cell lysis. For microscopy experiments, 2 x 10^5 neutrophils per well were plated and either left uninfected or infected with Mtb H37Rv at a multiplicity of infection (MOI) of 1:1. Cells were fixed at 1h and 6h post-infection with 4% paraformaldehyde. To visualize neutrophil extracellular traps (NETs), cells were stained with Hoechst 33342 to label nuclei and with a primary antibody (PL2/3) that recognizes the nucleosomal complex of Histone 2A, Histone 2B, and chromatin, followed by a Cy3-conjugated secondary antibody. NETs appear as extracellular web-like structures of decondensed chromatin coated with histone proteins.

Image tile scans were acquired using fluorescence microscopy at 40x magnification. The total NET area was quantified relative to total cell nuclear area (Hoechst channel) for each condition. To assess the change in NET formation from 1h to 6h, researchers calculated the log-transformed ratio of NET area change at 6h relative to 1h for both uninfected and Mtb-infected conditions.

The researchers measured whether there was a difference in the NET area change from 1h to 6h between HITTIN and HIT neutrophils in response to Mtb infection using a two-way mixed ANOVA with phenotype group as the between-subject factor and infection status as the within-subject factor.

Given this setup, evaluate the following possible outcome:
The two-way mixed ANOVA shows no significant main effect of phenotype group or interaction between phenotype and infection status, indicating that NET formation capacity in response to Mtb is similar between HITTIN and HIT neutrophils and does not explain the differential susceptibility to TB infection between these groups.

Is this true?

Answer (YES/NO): NO